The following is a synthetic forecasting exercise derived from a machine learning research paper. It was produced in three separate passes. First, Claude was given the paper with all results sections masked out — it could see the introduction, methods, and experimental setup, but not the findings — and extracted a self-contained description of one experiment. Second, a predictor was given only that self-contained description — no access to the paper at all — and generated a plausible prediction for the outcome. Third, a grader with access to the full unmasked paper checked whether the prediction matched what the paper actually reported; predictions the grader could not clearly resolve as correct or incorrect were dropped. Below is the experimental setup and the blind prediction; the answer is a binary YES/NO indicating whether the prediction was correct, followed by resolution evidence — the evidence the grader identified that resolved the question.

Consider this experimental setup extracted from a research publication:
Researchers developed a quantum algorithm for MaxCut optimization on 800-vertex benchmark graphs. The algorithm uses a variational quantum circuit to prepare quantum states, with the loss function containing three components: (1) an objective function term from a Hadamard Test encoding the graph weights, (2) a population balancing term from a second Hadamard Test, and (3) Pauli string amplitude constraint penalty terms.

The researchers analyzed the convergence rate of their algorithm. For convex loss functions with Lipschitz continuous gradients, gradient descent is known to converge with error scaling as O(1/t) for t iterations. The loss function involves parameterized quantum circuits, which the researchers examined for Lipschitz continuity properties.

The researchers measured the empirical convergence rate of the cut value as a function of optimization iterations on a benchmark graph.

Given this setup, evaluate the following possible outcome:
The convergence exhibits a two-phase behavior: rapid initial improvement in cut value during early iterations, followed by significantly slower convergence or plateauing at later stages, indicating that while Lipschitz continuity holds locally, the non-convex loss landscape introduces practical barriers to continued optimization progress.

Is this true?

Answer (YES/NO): NO